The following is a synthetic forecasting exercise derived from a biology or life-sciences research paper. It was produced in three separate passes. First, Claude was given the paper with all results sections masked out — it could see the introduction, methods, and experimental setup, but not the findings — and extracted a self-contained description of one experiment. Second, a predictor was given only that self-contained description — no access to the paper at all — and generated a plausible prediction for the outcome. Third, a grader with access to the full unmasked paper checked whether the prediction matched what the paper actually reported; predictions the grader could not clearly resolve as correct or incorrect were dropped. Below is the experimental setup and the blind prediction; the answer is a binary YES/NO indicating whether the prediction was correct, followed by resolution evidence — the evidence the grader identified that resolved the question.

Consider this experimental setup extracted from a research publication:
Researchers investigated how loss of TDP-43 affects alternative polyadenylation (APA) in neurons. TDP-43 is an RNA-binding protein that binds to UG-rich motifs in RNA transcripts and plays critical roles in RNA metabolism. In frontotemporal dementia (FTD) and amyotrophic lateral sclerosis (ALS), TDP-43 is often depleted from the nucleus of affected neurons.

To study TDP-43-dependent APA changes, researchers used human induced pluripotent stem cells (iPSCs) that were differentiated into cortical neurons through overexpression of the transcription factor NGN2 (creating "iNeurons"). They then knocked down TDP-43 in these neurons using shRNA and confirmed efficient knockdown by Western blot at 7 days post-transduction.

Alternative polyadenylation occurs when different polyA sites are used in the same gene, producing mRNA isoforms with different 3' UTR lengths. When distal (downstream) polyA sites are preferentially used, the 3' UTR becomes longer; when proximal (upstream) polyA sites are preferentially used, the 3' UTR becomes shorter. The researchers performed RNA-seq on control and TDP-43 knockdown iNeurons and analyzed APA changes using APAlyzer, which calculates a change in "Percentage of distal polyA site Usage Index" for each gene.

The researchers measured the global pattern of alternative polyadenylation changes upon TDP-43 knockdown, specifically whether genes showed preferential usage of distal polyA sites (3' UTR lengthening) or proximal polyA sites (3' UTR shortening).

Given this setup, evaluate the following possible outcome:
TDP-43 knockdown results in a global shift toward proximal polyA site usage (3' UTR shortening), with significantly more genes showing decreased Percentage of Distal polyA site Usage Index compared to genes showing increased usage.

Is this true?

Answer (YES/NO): NO